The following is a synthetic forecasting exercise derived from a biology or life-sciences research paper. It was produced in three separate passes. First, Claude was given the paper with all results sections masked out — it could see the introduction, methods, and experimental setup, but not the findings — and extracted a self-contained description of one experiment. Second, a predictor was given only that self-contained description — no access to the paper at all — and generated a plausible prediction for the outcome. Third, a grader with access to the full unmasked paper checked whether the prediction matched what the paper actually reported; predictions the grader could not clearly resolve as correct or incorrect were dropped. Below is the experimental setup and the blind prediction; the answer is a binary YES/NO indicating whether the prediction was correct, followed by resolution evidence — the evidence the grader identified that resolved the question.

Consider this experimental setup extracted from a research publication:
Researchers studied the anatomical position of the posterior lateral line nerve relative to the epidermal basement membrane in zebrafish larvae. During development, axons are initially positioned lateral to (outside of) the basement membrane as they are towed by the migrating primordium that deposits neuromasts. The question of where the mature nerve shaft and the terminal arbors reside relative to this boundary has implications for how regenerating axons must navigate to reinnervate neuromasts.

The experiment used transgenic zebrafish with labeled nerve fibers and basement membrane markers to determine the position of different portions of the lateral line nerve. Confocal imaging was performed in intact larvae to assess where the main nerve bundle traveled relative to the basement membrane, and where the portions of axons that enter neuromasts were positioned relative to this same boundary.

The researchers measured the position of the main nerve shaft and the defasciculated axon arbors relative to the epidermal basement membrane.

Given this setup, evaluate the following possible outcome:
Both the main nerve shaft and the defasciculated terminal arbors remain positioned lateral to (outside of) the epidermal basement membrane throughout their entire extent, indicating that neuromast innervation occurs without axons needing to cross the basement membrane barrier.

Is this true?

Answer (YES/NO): NO